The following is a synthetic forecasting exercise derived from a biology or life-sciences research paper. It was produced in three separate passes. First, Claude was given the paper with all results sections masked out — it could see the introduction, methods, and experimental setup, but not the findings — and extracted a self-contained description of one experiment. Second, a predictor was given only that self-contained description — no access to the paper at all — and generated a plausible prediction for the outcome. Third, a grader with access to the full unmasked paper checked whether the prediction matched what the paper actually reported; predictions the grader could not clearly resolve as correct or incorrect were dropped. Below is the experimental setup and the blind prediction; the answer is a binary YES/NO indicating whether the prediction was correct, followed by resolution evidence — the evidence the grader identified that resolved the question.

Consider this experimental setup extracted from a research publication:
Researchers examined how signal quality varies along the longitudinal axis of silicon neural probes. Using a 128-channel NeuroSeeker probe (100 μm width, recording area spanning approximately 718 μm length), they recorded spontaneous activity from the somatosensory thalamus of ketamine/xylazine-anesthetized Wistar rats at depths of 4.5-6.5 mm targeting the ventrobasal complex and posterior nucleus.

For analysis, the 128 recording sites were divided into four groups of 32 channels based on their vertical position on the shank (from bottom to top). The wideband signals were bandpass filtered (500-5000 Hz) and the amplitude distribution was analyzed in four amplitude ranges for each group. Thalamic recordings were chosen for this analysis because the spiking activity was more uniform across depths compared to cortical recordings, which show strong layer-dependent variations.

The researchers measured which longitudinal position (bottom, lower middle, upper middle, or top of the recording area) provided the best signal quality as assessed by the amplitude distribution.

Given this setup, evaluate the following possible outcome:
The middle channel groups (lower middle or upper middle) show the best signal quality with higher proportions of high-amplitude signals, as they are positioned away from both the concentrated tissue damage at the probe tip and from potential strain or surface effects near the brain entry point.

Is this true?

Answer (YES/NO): YES